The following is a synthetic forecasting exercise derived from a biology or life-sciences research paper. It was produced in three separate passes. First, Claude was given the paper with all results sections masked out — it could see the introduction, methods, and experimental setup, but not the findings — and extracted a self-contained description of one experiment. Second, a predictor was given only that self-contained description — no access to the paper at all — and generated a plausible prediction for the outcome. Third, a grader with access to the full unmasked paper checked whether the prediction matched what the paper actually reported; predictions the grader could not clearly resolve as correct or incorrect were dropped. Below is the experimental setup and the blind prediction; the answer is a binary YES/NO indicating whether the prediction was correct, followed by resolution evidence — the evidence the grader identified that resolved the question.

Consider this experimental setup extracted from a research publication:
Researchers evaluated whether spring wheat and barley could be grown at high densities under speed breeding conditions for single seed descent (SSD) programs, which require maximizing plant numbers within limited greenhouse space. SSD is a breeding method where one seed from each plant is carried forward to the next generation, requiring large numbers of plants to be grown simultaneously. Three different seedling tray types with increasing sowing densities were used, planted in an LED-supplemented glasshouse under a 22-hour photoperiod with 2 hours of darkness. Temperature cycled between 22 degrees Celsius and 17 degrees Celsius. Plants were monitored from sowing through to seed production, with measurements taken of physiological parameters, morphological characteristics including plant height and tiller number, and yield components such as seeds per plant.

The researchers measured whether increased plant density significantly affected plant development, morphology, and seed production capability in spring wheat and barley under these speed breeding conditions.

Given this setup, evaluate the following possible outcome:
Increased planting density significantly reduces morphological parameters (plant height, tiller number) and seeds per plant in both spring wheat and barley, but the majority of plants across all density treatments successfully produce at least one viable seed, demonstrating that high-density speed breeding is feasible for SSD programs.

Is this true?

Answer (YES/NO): YES